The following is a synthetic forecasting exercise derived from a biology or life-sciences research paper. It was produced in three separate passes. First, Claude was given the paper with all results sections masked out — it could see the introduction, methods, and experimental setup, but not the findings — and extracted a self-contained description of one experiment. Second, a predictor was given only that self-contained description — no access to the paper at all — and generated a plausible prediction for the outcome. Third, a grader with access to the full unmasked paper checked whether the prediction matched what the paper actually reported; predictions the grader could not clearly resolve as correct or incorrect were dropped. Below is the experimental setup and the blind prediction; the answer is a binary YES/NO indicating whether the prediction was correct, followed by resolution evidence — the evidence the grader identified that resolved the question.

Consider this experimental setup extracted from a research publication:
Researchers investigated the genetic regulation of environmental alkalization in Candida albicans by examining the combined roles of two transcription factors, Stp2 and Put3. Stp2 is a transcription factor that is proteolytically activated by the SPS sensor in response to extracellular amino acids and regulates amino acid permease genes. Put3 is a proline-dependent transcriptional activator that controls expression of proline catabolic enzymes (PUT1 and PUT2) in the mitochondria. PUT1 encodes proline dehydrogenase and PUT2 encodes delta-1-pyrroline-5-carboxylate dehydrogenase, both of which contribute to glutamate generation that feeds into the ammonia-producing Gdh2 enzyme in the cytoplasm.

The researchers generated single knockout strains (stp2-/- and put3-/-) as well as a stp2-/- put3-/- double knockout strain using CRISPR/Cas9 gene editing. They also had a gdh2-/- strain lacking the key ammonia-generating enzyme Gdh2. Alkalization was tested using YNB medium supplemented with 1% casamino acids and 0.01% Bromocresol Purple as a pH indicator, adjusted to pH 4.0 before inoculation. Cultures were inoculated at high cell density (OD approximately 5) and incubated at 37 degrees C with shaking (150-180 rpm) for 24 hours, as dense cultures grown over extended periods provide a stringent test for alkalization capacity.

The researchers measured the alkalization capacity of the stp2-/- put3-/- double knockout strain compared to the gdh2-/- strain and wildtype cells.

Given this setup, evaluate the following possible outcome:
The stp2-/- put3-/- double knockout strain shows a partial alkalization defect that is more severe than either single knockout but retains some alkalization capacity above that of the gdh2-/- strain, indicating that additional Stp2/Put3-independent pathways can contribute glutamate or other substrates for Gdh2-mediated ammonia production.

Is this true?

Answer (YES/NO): NO